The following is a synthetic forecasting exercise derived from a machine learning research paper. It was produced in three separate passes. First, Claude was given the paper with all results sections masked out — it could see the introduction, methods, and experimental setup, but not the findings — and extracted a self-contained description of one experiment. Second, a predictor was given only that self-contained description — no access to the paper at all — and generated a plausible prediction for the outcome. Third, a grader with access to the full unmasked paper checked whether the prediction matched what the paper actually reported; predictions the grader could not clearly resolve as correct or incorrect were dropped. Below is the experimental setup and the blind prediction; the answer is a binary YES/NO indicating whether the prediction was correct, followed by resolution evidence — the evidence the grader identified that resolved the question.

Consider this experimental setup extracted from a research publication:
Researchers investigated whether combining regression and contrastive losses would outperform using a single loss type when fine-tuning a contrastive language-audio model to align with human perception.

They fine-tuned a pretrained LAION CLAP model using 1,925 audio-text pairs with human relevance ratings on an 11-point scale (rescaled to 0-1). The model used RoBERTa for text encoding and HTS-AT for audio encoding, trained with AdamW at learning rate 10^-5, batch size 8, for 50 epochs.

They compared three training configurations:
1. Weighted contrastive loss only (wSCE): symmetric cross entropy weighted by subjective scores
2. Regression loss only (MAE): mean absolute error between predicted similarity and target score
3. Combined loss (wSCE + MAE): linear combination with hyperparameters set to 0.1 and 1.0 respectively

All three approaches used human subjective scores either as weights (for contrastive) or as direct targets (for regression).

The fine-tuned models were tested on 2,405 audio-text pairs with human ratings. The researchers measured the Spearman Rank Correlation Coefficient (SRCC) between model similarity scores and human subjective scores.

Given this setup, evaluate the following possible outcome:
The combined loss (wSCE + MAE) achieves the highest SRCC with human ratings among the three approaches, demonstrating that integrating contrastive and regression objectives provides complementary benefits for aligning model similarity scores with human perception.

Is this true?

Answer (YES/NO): YES